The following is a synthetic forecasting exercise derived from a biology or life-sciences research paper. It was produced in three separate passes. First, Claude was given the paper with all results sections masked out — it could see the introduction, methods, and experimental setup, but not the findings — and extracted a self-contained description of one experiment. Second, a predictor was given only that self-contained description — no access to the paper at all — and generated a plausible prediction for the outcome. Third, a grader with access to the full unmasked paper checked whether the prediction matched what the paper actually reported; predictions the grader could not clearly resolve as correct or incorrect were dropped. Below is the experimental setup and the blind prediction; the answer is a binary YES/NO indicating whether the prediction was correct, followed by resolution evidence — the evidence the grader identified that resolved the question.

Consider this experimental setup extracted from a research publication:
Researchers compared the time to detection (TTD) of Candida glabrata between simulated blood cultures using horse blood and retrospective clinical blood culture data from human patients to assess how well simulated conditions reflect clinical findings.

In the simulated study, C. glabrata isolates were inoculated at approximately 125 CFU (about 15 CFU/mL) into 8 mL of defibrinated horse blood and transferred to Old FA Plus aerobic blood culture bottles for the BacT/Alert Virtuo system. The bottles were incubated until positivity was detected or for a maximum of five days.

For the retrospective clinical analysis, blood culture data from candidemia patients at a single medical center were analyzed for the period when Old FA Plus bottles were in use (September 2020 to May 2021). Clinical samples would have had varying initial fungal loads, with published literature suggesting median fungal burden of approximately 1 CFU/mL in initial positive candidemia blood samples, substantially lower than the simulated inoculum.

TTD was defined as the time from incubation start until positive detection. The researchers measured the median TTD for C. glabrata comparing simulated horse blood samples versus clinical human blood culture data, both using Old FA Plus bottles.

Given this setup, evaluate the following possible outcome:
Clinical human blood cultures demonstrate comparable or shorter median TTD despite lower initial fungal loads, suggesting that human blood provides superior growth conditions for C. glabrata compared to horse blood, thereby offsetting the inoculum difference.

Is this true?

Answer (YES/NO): YES